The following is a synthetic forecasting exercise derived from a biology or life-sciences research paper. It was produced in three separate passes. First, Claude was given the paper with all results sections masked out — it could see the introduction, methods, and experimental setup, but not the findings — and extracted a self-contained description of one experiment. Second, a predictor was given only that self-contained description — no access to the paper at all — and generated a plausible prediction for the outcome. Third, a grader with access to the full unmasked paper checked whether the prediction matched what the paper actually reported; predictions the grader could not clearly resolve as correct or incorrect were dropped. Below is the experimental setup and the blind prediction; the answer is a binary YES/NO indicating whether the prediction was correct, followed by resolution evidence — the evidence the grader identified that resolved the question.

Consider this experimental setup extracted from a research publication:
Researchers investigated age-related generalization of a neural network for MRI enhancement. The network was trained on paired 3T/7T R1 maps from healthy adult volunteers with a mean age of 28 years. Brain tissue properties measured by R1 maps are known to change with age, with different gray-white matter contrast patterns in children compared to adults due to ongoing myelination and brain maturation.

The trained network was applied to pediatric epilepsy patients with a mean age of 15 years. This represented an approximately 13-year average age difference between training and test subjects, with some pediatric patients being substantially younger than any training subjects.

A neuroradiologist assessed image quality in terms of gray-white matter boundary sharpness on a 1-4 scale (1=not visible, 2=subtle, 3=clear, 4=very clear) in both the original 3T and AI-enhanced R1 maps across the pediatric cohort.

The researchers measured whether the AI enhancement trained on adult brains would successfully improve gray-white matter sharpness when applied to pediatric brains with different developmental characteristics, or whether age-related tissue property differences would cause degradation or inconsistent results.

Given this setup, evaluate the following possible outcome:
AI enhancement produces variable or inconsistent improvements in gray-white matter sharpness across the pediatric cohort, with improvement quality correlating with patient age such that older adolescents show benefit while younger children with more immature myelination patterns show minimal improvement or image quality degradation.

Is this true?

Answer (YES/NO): NO